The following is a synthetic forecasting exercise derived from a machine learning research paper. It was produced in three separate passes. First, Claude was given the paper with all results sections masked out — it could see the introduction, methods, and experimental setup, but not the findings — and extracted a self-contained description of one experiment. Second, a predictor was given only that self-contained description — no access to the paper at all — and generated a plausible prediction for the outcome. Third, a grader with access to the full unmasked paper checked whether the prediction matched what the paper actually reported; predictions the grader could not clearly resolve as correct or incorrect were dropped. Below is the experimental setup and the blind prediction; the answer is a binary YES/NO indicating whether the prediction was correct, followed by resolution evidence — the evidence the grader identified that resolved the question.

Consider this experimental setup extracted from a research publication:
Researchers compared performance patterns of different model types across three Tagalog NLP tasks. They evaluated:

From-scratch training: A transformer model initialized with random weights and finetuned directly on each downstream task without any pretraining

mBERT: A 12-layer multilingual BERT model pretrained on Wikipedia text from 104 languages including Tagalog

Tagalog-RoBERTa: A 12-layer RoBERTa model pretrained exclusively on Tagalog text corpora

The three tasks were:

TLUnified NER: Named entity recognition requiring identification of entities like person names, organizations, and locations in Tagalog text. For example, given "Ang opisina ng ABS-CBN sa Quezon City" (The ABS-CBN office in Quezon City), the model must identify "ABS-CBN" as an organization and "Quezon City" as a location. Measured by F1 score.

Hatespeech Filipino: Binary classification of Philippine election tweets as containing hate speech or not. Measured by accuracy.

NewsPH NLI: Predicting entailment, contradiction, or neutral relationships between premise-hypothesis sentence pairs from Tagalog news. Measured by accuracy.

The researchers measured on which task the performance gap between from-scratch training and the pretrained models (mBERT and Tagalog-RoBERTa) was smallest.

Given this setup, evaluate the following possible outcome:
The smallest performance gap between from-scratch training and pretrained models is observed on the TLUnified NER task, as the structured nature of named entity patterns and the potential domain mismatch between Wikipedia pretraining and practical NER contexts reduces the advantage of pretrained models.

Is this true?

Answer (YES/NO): NO